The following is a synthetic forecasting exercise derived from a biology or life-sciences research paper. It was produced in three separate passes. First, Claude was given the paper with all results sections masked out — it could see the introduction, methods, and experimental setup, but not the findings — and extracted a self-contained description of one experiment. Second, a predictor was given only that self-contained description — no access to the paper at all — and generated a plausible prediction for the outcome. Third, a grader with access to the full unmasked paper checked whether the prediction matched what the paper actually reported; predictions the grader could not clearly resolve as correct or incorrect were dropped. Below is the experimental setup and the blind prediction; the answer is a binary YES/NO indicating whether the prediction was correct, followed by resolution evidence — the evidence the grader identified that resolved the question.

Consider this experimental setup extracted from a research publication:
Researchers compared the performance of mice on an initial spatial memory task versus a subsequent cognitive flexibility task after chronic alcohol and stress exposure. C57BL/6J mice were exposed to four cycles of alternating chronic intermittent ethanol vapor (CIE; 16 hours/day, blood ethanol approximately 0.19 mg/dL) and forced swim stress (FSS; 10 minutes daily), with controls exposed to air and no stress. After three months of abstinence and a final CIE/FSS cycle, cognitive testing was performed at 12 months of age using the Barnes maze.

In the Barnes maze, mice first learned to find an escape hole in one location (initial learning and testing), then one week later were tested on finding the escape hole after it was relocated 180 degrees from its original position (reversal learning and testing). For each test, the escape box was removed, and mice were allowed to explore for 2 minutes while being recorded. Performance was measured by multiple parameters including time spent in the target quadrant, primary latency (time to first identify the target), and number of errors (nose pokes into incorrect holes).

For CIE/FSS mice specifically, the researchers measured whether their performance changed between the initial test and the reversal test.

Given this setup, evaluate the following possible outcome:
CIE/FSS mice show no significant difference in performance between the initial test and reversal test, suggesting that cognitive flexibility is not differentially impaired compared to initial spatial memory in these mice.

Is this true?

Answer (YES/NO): NO